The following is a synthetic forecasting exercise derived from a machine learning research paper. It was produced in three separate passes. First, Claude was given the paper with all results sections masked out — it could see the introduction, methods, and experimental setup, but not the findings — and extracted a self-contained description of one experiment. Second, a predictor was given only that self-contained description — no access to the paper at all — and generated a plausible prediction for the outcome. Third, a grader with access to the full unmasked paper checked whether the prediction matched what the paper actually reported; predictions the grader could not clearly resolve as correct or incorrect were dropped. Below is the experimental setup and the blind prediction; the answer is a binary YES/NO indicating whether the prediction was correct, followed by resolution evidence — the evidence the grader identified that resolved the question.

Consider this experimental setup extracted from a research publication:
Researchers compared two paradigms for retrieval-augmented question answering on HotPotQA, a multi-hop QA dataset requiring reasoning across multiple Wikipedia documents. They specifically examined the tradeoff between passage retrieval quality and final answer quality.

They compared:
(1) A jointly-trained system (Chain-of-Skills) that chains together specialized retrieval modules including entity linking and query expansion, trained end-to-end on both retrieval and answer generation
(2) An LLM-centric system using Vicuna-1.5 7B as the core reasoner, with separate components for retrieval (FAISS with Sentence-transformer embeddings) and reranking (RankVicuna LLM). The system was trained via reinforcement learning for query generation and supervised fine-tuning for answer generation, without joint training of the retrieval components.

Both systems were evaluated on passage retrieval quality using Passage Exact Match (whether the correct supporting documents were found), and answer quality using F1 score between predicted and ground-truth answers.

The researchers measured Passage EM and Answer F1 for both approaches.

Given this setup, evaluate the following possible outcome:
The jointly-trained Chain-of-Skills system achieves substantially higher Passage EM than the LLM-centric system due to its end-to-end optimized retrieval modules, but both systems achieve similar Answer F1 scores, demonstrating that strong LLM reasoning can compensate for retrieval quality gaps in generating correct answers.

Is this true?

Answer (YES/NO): NO